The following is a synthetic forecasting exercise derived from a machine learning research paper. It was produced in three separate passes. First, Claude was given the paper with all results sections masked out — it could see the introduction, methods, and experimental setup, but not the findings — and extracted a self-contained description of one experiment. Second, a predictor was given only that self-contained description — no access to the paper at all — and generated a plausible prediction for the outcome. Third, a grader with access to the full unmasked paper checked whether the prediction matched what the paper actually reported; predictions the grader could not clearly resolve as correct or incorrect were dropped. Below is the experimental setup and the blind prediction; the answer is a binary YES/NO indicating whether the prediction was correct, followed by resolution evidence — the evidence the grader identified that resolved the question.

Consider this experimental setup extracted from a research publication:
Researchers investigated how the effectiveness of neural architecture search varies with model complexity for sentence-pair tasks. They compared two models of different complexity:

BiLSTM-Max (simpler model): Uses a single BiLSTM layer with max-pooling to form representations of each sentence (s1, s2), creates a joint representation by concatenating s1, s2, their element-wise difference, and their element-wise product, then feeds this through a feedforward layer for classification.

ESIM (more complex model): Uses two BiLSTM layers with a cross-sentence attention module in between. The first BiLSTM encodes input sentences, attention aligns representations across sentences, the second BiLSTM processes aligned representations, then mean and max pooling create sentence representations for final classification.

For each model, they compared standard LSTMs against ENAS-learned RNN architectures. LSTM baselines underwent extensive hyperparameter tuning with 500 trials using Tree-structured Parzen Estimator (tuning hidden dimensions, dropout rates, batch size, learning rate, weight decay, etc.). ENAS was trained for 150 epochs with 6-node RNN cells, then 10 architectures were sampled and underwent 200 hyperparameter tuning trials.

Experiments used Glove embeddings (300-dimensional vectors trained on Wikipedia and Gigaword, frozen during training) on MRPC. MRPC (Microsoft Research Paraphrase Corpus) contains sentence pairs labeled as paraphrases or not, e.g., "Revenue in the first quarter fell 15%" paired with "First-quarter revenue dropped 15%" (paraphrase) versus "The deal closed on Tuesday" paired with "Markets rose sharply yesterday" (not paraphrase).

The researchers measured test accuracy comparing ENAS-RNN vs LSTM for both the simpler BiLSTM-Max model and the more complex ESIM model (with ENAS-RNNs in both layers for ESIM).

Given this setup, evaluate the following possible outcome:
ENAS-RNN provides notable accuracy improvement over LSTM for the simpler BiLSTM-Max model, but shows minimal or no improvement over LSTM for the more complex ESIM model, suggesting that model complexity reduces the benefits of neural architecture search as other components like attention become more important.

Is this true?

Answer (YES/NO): NO